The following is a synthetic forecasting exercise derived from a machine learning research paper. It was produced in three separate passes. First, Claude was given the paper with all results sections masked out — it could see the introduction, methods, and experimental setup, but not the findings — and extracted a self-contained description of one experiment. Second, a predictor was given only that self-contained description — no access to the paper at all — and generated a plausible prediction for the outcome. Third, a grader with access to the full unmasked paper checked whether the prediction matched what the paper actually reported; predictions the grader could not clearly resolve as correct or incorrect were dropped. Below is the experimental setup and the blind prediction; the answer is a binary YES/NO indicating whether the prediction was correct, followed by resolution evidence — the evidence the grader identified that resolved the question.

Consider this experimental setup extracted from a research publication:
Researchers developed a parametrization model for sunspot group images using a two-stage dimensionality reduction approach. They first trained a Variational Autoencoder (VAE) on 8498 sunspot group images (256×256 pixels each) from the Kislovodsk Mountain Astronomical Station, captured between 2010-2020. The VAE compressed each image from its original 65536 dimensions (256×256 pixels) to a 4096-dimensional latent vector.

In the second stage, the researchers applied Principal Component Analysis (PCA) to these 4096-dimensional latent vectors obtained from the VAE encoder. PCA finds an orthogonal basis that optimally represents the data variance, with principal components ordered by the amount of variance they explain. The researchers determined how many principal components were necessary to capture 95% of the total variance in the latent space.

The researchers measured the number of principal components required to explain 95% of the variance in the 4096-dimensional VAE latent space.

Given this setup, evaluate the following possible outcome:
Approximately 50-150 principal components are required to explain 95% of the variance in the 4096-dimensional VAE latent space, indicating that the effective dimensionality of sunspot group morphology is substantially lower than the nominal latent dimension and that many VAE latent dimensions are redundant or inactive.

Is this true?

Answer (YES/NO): NO